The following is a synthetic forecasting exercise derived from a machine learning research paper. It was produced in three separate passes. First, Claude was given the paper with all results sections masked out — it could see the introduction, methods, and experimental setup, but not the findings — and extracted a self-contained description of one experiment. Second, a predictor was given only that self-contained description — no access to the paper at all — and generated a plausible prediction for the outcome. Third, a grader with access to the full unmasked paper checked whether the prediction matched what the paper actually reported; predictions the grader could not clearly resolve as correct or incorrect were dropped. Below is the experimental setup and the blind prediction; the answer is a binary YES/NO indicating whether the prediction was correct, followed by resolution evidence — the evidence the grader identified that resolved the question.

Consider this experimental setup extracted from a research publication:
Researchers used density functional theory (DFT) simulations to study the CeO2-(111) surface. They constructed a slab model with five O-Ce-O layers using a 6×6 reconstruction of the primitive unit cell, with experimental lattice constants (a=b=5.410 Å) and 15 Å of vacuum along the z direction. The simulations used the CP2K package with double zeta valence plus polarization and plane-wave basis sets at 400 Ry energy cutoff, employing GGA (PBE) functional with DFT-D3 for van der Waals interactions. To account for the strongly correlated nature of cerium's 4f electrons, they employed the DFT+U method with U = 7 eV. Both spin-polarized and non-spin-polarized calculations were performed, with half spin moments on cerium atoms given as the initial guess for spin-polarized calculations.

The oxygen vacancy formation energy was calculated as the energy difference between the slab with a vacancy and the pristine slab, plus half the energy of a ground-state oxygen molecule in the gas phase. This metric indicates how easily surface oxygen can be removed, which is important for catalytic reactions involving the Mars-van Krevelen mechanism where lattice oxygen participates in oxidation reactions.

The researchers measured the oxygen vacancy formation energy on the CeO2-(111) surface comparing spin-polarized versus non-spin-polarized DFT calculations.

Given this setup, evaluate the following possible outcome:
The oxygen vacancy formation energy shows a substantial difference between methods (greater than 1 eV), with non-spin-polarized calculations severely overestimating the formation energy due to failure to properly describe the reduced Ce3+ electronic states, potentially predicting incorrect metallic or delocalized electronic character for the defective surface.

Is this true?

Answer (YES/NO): YES